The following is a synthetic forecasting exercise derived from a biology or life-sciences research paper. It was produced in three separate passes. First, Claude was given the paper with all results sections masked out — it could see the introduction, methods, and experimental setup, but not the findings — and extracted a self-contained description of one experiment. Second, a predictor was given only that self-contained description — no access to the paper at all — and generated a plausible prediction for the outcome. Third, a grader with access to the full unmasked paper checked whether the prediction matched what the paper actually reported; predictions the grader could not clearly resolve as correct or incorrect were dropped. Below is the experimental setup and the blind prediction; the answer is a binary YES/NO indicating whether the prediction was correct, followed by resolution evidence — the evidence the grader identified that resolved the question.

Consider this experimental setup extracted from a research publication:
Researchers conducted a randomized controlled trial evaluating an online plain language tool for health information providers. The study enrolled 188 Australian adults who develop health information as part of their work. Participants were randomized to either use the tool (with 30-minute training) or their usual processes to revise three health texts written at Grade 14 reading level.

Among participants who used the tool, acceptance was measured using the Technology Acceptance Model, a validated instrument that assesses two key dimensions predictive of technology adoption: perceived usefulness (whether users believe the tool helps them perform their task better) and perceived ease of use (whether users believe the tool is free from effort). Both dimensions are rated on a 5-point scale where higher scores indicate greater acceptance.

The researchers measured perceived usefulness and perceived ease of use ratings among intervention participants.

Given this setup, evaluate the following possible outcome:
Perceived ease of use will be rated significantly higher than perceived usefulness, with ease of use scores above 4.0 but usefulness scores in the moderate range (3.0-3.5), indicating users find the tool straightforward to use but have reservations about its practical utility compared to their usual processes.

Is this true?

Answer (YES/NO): NO